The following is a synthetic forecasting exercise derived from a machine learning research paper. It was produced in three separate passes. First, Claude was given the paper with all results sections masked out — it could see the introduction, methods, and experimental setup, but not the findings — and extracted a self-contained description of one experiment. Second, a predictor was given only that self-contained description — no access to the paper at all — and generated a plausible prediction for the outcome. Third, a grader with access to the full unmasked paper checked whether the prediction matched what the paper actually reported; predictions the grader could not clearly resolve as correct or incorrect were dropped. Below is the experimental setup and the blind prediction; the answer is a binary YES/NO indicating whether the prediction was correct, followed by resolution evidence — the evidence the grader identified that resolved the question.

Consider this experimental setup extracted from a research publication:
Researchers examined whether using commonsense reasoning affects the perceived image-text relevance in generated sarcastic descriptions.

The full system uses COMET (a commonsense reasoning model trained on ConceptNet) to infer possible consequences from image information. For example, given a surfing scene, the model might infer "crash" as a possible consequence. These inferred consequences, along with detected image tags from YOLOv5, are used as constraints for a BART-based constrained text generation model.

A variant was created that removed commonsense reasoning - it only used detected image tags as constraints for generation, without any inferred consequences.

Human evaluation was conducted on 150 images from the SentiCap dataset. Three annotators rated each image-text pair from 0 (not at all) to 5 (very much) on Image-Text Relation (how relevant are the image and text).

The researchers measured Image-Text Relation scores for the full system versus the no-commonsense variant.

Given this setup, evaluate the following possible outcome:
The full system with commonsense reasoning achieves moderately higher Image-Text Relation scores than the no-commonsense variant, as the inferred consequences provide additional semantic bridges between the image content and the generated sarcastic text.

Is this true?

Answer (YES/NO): YES